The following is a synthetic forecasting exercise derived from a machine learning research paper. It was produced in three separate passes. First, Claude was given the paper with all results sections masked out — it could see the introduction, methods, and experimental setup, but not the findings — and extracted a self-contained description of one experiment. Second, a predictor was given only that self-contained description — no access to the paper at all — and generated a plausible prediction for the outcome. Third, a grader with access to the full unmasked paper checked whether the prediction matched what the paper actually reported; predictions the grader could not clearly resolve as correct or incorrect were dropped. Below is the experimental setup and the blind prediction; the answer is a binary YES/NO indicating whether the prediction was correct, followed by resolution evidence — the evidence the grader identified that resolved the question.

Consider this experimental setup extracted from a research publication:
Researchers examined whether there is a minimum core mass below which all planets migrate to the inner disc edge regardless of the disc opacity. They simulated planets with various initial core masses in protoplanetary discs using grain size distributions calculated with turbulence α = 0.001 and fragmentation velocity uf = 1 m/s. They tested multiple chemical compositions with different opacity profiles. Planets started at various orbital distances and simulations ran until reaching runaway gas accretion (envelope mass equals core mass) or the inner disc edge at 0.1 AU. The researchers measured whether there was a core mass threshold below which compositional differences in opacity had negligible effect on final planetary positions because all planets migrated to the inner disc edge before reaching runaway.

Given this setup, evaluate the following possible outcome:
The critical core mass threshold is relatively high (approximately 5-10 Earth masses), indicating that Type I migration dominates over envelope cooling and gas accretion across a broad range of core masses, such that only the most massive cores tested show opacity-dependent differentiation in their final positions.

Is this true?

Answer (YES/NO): NO